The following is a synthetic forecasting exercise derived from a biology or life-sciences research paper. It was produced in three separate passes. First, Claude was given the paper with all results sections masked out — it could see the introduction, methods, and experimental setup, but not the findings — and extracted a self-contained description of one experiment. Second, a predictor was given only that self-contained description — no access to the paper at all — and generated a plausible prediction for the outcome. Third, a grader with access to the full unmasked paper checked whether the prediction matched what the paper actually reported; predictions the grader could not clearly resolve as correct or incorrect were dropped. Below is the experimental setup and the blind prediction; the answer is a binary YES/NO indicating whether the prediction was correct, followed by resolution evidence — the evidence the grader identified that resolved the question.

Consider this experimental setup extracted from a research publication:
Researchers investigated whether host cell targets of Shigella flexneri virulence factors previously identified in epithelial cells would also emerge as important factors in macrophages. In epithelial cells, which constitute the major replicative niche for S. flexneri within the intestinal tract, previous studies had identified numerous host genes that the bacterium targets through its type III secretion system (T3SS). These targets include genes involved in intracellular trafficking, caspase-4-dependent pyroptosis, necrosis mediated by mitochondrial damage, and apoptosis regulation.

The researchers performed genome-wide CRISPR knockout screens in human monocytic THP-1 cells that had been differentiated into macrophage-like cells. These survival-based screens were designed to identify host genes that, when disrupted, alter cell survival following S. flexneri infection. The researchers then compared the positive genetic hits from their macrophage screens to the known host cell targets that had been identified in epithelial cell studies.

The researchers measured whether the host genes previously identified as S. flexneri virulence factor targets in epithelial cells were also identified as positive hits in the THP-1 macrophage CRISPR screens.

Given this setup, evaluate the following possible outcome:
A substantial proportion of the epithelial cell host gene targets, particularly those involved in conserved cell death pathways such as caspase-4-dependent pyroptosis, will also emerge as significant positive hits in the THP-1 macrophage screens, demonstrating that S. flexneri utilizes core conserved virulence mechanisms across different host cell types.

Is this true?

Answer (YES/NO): NO